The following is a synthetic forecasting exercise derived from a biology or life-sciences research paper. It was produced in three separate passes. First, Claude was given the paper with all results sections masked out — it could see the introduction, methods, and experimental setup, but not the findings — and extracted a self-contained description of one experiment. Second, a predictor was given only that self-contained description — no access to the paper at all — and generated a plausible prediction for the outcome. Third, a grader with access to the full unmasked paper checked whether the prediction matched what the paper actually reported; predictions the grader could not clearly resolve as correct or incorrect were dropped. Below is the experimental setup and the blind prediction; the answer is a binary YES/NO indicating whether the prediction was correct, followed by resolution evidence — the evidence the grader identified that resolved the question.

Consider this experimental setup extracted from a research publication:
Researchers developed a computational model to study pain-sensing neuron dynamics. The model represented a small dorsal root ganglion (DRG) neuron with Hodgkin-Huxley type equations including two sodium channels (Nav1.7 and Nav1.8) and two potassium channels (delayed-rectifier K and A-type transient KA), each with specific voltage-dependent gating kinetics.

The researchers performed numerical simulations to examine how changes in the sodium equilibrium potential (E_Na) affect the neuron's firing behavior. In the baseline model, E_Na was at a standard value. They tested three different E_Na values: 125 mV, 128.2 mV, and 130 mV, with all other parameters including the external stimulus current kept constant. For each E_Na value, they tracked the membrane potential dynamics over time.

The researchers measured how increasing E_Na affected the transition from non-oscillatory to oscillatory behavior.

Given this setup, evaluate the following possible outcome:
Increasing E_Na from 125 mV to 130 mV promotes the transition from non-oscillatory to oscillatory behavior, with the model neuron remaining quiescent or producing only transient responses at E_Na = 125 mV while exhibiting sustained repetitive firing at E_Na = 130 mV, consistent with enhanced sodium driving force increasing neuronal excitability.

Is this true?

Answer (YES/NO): YES